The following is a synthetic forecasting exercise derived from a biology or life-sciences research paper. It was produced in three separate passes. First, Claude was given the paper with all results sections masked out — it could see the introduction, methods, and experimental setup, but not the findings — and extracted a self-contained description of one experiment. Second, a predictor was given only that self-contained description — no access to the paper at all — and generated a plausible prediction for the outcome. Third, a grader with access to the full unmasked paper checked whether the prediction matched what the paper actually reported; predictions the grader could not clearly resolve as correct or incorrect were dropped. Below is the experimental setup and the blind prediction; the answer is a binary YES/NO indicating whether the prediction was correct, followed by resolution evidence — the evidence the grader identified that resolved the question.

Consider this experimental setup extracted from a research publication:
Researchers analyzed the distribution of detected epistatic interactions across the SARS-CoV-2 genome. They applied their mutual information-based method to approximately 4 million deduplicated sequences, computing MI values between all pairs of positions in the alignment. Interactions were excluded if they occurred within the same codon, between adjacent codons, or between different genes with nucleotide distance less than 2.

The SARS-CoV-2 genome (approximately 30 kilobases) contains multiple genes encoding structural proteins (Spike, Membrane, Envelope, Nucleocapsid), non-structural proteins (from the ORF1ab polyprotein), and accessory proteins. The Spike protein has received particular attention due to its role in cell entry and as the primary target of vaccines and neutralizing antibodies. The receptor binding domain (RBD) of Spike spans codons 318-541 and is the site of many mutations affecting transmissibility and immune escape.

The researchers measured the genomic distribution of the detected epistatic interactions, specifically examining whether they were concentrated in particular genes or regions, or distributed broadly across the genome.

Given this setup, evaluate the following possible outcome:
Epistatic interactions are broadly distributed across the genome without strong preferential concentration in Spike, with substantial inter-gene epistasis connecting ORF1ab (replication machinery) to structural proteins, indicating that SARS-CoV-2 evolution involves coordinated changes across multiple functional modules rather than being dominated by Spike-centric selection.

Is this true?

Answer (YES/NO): NO